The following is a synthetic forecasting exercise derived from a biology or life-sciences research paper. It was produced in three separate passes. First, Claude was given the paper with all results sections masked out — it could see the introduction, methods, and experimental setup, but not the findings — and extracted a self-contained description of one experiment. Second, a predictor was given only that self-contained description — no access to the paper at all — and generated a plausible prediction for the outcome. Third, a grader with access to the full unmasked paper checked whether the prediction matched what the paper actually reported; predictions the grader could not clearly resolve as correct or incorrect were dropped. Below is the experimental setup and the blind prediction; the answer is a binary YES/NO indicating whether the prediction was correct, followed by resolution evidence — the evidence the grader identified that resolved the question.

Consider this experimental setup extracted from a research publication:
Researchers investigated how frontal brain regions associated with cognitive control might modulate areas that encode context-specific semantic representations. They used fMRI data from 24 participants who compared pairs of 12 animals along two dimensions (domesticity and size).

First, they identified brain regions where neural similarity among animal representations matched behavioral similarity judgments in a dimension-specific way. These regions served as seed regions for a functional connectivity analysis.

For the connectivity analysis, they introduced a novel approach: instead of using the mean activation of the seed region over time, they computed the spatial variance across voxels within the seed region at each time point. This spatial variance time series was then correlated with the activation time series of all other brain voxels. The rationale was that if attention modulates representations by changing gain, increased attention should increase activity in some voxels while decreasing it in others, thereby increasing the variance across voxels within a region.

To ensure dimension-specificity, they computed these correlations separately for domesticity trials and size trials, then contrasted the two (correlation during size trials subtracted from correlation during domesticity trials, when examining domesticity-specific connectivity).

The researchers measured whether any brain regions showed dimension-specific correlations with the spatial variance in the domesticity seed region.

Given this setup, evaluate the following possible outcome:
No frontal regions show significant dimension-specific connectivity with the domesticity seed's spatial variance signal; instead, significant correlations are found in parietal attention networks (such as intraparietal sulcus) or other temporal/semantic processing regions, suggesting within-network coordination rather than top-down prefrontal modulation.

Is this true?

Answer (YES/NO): NO